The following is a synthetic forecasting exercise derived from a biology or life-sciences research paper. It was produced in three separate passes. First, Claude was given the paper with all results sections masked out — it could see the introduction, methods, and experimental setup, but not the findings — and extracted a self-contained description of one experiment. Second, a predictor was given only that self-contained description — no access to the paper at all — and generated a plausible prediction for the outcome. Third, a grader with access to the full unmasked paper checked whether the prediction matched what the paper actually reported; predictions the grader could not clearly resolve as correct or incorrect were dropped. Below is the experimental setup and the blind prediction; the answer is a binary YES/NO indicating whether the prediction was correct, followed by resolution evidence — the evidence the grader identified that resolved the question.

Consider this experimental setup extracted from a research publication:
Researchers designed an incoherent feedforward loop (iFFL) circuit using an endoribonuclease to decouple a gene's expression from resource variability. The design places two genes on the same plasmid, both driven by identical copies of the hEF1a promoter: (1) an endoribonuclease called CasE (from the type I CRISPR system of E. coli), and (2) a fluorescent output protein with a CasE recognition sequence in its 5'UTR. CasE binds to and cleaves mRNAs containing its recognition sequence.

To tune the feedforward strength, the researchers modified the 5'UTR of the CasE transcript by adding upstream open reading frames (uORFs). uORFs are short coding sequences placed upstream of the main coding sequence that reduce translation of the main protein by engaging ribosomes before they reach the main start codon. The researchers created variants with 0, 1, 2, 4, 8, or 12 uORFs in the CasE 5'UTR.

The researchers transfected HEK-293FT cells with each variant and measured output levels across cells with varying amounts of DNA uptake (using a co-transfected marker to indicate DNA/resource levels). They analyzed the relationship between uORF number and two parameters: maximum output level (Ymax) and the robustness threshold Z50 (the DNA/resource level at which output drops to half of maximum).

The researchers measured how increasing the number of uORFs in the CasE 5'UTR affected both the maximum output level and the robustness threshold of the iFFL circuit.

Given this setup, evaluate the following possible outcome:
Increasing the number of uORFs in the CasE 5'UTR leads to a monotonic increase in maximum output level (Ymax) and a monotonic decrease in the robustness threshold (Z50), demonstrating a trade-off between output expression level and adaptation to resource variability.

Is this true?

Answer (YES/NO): NO